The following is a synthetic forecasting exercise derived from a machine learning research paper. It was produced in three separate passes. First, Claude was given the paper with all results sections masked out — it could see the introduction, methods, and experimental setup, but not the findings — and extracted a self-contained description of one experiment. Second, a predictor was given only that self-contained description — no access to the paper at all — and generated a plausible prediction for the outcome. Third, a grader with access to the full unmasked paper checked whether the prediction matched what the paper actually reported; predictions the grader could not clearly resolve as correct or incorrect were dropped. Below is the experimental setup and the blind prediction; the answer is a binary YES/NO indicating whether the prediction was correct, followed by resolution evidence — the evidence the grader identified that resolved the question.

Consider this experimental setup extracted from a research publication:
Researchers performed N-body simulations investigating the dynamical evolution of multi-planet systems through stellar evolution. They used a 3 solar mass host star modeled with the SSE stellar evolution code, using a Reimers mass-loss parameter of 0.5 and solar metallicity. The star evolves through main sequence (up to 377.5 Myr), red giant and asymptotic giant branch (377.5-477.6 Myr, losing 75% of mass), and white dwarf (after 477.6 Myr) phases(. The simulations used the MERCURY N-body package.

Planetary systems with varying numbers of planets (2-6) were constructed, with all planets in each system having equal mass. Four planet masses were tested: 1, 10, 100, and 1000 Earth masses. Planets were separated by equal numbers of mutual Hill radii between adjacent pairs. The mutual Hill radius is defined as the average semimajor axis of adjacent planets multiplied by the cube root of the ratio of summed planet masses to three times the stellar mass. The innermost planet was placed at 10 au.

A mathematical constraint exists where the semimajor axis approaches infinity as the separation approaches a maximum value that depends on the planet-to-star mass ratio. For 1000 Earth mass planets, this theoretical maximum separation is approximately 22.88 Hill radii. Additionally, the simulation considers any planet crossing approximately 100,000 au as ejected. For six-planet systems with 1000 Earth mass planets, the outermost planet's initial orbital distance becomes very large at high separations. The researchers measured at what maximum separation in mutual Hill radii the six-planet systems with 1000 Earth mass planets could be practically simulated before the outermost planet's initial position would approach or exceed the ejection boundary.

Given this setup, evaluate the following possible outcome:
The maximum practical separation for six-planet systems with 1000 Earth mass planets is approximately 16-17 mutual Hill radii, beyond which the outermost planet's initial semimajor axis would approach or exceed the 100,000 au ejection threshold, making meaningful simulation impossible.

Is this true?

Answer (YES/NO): YES